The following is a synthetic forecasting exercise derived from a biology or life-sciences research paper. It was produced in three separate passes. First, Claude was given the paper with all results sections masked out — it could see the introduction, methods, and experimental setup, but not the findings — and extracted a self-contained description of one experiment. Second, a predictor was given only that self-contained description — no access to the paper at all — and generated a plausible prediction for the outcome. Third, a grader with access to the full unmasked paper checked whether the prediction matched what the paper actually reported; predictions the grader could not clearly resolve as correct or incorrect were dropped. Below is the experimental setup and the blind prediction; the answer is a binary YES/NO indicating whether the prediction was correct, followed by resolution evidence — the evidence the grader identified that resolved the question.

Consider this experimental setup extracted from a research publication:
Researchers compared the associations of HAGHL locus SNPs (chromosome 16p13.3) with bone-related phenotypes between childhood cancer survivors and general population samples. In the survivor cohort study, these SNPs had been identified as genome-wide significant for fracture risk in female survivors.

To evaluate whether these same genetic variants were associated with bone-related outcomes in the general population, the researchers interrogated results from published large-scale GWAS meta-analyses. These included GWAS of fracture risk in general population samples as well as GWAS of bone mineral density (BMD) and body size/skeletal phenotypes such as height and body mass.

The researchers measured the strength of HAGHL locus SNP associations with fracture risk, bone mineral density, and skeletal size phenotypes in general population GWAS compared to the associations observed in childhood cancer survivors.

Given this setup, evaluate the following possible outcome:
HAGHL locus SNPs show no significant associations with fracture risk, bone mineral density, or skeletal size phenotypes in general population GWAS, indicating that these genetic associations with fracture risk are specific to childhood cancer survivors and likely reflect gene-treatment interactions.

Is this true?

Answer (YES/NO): NO